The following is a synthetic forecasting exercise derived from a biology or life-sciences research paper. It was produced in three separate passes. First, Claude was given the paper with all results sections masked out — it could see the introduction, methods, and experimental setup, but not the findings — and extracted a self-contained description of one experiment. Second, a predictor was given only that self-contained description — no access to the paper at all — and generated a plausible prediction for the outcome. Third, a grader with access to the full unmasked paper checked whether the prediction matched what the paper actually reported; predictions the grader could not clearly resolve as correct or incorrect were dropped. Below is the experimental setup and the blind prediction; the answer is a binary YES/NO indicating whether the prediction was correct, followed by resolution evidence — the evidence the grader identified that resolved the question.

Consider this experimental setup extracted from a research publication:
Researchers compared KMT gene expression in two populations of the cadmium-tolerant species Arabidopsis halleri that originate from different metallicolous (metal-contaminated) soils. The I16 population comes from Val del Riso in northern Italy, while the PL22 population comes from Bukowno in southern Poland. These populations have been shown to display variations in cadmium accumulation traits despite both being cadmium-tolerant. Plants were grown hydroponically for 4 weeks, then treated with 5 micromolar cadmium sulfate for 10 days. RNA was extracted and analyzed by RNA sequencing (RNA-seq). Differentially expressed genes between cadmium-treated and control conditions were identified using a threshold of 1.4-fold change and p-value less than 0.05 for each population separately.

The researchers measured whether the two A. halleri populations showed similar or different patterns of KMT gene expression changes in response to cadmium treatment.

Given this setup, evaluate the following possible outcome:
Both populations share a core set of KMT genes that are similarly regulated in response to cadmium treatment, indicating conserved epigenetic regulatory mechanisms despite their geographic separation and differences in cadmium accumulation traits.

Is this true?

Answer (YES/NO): NO